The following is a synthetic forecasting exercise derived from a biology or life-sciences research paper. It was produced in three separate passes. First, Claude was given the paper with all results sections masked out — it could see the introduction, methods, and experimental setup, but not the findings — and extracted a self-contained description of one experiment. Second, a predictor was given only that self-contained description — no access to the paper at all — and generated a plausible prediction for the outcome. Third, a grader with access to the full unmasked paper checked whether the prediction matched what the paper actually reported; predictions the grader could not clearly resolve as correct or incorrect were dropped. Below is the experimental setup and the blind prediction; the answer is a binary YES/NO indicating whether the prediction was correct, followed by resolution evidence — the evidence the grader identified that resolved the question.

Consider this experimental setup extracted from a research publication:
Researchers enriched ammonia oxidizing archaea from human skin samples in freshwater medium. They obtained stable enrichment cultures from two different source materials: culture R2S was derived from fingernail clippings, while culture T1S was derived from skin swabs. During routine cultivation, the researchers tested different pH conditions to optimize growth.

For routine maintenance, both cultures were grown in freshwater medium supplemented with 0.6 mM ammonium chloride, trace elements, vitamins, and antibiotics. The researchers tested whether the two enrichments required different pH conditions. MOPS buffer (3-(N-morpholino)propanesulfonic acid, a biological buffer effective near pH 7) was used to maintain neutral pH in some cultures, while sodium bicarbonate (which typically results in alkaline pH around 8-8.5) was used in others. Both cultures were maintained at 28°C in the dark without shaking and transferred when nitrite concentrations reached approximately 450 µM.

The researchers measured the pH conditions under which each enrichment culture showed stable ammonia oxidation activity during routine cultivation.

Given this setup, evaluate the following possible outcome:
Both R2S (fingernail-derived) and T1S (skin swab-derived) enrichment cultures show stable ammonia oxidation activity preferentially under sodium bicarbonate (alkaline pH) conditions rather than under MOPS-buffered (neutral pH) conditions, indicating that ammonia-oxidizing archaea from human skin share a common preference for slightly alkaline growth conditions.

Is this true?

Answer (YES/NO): NO